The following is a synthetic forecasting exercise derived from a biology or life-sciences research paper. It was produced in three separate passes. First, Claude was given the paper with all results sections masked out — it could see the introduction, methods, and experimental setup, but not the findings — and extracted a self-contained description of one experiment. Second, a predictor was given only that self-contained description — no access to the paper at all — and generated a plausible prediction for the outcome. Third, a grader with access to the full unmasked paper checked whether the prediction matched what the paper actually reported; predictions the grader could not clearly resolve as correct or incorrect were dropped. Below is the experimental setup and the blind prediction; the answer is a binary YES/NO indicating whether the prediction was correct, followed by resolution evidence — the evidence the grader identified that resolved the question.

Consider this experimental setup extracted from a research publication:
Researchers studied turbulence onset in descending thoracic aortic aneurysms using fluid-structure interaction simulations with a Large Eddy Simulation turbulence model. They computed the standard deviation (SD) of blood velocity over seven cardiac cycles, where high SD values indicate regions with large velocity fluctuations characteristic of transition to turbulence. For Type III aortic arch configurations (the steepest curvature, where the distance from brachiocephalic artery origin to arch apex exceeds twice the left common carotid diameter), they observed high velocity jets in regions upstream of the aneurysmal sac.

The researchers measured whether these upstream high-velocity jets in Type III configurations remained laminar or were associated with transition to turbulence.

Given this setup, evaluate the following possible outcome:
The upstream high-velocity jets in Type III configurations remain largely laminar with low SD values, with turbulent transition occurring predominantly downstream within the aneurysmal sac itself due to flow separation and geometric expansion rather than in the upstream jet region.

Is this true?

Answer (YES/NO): NO